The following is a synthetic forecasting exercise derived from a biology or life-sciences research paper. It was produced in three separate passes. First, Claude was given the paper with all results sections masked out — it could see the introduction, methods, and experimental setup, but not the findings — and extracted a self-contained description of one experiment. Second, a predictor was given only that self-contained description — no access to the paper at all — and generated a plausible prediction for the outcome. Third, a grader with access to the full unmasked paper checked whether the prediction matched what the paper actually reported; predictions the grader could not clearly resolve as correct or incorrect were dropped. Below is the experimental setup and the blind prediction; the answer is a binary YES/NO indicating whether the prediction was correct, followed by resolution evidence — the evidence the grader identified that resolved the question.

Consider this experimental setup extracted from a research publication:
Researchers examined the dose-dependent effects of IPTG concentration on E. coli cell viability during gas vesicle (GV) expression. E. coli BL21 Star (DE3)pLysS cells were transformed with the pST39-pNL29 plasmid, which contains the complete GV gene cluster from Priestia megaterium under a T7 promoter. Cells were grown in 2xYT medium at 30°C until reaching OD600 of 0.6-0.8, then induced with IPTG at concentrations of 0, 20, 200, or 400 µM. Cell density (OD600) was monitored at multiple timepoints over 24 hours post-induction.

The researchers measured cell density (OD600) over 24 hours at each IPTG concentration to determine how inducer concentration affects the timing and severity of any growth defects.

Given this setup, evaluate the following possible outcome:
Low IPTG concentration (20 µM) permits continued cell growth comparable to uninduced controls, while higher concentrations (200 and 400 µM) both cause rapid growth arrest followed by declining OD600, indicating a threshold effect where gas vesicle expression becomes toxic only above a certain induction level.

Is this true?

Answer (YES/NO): NO